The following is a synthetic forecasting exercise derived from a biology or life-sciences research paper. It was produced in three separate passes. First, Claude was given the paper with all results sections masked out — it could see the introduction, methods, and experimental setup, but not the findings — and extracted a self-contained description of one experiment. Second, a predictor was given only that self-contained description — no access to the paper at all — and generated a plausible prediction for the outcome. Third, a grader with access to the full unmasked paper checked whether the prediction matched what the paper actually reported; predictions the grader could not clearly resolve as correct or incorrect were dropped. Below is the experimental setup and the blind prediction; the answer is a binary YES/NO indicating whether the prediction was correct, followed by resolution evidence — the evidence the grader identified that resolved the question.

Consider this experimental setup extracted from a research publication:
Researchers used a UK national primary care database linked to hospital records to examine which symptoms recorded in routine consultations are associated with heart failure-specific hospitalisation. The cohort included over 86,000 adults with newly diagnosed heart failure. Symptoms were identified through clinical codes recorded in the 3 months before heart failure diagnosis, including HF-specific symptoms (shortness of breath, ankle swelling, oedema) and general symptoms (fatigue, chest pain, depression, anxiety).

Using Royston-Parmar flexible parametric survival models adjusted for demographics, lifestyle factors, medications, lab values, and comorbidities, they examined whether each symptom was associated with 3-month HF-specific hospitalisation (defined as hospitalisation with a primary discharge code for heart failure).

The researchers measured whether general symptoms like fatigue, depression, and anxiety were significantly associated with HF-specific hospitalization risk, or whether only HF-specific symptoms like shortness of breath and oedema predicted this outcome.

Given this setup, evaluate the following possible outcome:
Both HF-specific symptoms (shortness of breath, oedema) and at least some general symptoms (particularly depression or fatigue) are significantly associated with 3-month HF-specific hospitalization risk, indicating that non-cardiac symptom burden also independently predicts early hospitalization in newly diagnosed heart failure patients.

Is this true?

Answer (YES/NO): YES